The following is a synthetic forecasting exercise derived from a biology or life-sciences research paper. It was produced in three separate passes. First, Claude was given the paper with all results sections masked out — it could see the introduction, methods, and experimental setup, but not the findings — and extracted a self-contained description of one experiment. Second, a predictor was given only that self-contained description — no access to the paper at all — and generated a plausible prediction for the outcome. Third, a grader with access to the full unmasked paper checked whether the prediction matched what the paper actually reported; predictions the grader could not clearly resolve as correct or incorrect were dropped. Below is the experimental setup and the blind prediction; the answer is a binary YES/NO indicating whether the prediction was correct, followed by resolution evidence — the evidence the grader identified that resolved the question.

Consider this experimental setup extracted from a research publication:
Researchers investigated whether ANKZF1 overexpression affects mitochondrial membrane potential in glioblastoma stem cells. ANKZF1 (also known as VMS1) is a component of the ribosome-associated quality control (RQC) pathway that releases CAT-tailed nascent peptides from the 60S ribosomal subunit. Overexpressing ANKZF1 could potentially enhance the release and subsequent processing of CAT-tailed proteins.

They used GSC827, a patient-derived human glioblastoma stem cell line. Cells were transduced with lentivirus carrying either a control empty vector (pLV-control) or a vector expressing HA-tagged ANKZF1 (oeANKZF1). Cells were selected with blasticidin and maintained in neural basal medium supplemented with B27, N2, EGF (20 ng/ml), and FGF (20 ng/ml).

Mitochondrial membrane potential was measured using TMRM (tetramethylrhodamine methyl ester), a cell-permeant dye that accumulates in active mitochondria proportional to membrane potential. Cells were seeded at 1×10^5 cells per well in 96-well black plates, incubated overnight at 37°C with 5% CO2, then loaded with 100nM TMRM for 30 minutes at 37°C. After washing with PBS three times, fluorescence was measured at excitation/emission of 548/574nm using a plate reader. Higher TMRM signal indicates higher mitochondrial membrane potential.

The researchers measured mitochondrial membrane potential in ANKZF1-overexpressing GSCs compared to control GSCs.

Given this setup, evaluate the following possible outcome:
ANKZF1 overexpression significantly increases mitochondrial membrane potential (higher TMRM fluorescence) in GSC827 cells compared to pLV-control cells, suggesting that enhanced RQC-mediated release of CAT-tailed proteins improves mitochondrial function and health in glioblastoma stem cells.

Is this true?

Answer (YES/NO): NO